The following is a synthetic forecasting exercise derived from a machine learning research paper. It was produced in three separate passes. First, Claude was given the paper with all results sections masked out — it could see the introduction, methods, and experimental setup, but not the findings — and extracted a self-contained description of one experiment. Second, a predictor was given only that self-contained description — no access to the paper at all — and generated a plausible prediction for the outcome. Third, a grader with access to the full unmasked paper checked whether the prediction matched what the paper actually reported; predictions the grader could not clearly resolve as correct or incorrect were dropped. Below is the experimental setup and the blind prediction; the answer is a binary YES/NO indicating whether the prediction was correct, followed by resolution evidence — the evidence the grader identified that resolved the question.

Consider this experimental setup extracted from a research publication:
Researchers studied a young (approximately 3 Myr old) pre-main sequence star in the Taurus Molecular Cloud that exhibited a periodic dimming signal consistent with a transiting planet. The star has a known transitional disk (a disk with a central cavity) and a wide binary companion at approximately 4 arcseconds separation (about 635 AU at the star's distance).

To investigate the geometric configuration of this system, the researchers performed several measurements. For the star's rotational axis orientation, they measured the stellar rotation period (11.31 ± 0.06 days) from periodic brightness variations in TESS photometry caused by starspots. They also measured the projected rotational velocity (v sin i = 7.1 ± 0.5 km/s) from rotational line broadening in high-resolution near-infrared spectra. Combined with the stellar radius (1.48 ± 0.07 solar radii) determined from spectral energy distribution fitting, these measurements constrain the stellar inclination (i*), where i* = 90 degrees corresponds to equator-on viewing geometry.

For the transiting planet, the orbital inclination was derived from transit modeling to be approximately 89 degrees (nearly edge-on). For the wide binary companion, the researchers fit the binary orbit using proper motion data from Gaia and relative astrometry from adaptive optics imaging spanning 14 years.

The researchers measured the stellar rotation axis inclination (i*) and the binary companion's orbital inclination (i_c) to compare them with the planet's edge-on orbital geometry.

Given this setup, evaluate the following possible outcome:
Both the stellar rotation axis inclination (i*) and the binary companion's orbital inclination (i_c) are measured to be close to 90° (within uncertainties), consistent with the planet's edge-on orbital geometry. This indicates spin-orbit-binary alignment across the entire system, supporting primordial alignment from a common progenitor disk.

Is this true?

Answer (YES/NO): YES